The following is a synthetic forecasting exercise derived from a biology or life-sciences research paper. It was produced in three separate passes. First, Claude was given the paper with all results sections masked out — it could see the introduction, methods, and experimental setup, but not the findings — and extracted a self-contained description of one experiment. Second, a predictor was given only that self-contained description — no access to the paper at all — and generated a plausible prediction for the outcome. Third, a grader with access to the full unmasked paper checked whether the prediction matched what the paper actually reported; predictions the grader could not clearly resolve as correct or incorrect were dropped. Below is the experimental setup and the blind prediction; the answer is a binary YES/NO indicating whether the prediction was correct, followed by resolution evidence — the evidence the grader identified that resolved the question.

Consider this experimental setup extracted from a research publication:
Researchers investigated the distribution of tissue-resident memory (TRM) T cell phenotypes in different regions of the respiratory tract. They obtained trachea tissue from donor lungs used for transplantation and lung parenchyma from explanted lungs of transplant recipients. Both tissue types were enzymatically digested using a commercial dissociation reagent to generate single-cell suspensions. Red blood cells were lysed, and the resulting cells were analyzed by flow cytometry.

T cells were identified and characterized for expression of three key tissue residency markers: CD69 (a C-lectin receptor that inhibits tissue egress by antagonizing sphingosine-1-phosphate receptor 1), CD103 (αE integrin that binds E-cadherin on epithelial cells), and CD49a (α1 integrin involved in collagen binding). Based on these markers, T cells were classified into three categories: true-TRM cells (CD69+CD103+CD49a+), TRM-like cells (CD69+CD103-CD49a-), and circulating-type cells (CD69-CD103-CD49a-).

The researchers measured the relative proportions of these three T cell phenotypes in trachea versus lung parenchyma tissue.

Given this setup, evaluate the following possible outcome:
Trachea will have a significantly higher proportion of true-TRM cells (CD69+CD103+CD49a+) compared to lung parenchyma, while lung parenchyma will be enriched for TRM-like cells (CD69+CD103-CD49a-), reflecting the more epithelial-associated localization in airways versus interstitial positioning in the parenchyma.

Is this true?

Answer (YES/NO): YES